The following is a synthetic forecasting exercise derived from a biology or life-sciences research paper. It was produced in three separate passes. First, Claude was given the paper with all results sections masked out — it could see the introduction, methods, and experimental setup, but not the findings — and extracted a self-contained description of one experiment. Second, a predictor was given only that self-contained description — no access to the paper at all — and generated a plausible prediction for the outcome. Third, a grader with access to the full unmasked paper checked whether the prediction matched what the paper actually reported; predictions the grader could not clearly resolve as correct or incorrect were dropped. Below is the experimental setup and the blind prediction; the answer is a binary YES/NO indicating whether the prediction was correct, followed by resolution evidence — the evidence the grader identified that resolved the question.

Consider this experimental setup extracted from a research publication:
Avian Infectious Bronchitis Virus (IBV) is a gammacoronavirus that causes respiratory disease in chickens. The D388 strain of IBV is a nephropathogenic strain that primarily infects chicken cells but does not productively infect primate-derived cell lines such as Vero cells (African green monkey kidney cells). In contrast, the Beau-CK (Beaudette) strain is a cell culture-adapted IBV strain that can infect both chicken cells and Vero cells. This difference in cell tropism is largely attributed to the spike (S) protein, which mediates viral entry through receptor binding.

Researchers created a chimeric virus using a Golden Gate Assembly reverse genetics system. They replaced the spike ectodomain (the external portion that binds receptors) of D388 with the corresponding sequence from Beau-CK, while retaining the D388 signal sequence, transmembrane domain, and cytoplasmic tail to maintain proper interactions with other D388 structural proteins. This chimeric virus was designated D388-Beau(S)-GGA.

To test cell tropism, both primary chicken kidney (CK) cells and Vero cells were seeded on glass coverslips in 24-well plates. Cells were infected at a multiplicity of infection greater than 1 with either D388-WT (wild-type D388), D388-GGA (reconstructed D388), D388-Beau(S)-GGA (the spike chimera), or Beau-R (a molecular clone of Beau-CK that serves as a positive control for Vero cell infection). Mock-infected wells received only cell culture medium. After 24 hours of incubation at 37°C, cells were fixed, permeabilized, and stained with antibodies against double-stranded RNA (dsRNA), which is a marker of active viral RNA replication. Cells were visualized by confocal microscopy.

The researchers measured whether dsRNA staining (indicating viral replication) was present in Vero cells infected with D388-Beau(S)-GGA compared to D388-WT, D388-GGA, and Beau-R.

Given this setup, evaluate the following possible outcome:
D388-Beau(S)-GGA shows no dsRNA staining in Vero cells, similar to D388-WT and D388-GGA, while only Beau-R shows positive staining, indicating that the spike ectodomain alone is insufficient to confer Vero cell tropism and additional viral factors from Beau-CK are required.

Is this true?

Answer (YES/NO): NO